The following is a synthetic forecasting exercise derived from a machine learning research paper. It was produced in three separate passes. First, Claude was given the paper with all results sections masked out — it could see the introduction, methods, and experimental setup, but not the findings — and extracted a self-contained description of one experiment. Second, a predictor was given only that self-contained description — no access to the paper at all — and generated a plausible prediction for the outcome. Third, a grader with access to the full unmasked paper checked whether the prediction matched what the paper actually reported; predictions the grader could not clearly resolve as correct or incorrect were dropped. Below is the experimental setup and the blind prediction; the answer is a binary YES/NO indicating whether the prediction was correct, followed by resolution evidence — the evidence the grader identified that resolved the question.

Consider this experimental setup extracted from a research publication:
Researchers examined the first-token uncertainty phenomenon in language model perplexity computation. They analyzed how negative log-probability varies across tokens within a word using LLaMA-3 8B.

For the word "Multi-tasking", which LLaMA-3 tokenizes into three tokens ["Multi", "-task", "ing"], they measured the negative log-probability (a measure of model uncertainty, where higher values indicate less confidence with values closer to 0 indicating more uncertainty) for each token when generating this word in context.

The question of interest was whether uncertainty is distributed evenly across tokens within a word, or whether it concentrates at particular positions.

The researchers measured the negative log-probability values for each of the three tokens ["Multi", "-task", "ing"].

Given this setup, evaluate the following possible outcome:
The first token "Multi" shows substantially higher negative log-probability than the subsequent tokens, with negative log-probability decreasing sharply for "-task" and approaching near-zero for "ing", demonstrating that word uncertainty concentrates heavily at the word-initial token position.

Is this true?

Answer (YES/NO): NO